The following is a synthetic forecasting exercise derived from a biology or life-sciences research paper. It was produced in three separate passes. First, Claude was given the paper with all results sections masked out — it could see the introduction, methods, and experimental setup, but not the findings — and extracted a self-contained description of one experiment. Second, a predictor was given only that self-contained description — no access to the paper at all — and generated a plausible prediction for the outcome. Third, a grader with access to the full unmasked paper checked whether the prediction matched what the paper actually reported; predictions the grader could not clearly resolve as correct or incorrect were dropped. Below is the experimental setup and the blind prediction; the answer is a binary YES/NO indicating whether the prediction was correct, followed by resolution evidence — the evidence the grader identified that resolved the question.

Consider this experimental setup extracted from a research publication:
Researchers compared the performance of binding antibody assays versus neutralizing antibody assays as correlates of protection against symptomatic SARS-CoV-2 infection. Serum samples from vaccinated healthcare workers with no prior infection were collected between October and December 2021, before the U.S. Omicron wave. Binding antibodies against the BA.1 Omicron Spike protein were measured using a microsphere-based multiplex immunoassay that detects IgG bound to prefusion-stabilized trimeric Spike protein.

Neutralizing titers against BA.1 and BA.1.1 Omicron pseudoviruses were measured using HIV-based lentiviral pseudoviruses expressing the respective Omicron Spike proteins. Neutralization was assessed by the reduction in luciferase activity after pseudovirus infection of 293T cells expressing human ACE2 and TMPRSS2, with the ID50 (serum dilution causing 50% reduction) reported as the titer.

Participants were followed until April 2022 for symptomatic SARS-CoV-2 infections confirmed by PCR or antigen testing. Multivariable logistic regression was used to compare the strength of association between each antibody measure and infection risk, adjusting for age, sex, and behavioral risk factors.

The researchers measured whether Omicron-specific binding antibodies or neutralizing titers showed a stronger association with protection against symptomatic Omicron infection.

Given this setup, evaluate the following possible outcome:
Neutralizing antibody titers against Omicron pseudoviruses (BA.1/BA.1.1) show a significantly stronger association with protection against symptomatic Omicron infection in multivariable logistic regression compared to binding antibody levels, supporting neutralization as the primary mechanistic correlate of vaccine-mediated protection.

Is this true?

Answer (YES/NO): NO